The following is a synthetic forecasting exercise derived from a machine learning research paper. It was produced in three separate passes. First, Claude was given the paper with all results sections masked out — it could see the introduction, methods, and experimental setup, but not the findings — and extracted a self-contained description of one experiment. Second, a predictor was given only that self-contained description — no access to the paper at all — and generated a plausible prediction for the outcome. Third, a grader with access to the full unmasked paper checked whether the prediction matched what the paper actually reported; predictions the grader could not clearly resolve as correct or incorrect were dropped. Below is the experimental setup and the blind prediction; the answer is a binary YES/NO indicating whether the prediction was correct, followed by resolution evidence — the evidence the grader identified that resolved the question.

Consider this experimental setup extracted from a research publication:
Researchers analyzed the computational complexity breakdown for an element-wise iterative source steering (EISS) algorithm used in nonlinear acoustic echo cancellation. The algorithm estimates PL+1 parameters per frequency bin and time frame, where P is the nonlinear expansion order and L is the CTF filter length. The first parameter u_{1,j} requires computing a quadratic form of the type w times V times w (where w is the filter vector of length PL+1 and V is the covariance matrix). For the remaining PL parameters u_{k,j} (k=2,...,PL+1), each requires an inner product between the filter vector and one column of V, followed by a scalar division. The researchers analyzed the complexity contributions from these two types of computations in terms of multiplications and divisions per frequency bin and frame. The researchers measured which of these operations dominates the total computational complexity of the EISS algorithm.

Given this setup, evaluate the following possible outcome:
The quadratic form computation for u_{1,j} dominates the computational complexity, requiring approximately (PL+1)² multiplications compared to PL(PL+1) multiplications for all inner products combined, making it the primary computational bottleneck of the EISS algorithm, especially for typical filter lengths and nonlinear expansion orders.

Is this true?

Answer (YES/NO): NO